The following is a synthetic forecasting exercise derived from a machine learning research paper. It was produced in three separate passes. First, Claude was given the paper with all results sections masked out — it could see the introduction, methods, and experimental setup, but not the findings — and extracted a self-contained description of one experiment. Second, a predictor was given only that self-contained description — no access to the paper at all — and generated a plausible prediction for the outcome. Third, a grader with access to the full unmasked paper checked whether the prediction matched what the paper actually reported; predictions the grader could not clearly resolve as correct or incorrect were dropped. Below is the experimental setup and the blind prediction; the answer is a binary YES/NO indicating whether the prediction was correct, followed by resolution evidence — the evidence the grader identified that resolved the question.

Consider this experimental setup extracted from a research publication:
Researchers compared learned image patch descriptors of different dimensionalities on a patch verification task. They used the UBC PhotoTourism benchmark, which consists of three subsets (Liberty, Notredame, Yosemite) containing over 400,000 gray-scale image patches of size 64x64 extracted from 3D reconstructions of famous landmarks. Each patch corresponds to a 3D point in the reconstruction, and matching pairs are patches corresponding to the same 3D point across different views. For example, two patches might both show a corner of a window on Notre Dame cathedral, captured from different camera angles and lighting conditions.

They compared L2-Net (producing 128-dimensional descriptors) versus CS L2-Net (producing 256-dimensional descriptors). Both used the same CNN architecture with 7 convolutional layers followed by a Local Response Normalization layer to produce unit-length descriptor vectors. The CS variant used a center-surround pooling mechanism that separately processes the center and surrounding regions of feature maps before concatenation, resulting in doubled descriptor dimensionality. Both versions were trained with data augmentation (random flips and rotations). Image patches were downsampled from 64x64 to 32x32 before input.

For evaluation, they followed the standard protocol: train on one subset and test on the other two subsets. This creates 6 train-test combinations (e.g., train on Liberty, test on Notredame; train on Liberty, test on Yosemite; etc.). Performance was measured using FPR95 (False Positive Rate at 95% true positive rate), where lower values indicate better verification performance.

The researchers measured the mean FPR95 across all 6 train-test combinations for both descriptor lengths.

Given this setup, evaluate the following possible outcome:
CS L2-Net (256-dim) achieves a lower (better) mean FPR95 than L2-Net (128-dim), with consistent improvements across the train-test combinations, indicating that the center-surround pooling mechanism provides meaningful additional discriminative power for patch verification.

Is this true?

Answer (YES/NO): NO